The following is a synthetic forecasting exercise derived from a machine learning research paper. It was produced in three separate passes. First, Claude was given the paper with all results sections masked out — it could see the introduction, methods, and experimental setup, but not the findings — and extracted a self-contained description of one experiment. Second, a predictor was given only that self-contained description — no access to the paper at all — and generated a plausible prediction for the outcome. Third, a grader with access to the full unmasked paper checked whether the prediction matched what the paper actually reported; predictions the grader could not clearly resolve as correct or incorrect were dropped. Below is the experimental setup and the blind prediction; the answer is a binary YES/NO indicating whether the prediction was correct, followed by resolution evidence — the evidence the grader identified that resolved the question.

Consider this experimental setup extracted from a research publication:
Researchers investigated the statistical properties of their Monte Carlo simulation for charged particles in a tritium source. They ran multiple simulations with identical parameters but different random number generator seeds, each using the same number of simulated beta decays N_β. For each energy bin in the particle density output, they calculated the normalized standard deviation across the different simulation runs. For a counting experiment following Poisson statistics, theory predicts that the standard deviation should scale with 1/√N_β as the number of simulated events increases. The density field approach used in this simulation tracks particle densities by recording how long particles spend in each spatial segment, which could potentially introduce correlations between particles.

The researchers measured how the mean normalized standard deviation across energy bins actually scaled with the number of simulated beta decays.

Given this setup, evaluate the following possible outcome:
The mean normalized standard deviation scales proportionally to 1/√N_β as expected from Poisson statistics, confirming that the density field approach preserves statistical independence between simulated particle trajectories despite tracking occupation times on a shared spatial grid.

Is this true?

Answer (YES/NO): YES